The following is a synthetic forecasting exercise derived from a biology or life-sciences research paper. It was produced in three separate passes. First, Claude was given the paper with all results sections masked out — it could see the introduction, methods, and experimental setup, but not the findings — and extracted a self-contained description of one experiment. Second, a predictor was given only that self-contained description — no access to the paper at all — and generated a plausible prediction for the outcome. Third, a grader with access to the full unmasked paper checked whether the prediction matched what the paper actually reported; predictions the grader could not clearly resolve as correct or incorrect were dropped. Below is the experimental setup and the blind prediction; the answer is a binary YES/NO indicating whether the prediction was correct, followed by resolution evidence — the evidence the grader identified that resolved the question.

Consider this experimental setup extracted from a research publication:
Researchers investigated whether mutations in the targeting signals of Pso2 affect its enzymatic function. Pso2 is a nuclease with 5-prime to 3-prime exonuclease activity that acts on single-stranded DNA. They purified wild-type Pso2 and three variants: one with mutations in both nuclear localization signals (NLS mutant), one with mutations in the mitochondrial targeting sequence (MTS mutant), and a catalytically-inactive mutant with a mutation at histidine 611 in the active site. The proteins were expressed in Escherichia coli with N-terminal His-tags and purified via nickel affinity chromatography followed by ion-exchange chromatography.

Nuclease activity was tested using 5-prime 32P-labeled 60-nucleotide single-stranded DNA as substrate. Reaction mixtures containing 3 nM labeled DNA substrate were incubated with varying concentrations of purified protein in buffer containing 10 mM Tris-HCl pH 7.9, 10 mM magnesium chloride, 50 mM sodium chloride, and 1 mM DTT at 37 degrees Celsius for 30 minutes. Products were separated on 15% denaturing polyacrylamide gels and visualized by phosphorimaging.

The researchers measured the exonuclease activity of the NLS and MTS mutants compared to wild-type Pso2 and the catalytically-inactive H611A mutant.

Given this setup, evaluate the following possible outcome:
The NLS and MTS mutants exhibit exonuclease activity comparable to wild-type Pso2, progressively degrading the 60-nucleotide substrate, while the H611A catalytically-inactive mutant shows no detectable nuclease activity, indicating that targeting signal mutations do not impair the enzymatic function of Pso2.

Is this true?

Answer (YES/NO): YES